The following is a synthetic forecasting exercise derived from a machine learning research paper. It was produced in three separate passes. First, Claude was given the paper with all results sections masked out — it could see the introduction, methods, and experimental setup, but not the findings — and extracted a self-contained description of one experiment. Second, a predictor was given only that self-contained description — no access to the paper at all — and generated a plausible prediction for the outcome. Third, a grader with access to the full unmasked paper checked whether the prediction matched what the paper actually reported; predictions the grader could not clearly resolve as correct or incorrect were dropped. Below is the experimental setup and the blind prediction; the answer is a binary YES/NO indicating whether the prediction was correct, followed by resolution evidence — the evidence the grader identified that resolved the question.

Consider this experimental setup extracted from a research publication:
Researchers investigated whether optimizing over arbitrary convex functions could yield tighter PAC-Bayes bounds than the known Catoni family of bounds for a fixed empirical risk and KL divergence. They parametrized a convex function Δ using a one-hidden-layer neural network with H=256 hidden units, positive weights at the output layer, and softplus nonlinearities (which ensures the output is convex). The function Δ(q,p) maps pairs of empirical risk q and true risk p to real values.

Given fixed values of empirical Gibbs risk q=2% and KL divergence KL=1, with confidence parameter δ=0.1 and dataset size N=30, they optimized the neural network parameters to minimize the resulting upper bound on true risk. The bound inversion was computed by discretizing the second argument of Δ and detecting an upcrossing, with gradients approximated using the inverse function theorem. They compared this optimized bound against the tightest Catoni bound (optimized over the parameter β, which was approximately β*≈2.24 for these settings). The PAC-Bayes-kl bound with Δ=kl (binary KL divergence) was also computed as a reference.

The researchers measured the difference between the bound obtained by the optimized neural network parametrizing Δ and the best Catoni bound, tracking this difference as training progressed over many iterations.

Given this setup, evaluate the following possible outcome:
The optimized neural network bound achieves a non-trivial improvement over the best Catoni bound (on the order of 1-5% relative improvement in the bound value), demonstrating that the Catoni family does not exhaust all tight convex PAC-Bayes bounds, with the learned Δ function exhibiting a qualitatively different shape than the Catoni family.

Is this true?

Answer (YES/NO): NO